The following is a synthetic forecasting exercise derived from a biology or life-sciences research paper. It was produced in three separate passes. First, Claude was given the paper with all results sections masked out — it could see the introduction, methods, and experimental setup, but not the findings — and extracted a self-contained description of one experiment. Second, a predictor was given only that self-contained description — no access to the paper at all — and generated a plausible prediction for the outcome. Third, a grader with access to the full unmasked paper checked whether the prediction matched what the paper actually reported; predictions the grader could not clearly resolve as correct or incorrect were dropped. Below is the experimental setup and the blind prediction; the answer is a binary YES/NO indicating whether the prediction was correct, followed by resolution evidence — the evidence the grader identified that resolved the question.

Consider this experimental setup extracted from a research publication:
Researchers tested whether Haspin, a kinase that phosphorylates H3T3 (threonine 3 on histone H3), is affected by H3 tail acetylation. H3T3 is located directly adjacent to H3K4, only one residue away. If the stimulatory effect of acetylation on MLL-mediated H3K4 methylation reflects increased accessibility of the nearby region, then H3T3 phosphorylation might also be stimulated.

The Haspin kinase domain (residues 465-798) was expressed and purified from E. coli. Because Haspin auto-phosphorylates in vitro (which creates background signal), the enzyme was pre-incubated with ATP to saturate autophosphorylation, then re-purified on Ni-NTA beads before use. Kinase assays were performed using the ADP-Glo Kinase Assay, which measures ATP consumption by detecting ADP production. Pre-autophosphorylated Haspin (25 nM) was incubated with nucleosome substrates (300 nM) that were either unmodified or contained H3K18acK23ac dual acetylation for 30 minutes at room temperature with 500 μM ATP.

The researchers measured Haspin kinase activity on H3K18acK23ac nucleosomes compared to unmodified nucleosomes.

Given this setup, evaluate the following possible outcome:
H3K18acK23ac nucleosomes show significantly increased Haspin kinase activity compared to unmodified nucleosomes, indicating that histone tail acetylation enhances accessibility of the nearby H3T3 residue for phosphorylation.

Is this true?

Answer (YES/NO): NO